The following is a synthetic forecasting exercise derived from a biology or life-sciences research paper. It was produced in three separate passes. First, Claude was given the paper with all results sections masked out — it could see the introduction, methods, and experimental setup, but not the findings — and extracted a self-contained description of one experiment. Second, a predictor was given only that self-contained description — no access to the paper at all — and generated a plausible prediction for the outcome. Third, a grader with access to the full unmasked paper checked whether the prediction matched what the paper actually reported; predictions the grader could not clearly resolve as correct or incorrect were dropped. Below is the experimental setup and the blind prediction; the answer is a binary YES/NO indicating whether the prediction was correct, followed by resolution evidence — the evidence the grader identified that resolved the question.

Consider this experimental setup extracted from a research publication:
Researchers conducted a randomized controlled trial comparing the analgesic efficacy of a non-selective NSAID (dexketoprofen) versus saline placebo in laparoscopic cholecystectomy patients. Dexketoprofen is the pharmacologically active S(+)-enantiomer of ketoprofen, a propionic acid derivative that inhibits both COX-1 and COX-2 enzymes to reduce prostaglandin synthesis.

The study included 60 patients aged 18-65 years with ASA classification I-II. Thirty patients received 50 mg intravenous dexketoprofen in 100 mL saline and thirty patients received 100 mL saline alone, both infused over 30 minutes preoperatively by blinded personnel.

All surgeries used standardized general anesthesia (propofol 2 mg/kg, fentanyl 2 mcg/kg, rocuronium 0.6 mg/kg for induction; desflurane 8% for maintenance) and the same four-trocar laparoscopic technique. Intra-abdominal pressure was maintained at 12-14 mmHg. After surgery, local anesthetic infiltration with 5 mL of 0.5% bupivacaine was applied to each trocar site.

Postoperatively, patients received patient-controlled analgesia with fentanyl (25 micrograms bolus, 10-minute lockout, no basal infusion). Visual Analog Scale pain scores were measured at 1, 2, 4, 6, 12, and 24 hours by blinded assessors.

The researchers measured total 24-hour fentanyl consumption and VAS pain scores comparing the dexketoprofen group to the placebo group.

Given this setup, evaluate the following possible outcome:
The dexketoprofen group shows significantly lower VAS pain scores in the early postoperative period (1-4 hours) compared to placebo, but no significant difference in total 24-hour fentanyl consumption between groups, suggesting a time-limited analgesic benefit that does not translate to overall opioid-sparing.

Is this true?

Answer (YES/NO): NO